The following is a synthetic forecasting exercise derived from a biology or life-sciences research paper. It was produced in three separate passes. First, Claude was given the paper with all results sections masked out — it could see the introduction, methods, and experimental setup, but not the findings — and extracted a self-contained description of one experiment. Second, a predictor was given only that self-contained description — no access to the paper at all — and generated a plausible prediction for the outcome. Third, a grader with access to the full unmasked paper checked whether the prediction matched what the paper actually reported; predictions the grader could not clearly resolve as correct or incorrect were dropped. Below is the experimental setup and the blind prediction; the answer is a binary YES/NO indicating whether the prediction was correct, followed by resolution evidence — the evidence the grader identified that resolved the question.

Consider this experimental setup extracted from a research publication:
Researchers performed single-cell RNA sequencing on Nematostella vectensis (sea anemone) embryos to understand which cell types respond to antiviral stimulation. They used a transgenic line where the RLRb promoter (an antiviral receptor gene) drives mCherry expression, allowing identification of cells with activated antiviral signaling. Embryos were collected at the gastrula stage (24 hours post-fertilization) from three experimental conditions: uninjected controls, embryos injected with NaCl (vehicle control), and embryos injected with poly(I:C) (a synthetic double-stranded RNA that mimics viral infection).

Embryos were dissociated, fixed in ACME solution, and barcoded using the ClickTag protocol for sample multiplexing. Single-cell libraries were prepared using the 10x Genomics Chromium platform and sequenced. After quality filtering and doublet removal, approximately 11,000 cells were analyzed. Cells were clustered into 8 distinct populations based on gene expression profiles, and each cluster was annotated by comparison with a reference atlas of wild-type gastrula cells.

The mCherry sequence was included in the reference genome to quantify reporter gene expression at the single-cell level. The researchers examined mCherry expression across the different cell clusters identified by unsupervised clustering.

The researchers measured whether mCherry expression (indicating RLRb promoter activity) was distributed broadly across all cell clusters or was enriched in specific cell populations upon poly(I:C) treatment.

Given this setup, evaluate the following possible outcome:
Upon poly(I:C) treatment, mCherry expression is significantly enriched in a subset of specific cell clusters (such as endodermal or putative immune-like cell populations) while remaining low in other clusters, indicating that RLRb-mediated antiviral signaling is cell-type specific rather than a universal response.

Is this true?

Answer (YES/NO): YES